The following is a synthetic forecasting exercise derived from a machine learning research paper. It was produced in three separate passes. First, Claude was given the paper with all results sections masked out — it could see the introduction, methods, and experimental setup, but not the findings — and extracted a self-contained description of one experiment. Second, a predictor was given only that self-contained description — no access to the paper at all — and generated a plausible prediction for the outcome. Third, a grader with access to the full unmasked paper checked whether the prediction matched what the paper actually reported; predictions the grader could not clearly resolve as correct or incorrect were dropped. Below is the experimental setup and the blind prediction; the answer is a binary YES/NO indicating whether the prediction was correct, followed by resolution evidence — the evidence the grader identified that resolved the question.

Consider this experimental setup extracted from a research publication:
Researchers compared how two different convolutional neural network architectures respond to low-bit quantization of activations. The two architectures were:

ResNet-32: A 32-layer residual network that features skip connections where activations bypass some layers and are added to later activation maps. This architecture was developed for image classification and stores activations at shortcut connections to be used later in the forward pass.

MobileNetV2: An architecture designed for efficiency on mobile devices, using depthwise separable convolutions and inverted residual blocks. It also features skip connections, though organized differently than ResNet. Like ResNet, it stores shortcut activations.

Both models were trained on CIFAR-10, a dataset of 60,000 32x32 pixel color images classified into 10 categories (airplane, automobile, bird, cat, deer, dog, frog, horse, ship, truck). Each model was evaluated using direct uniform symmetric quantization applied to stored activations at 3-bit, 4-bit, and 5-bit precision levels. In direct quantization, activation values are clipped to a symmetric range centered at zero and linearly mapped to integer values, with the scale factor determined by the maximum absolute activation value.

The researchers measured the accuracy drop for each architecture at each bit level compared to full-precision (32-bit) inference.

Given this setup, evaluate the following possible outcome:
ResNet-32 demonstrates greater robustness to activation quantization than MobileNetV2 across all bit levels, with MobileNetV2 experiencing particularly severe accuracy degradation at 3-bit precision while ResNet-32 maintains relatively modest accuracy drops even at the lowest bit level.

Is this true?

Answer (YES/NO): NO